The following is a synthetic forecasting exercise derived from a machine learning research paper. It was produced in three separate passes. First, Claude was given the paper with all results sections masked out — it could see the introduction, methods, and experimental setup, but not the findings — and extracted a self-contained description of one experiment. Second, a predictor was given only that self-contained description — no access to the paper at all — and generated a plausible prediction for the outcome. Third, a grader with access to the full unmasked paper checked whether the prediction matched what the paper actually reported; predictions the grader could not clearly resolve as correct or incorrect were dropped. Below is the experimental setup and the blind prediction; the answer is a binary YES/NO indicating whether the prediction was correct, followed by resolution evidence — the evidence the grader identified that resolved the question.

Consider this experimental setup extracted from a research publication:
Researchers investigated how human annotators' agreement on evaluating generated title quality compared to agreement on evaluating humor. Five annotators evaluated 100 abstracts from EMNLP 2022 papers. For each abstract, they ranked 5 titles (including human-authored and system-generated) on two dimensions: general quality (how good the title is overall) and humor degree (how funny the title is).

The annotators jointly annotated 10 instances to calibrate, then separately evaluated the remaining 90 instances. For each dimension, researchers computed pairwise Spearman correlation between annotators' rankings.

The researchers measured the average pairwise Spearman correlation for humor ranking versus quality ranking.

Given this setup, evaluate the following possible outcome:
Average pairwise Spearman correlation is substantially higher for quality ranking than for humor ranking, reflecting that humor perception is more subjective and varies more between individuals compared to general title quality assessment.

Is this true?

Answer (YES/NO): NO